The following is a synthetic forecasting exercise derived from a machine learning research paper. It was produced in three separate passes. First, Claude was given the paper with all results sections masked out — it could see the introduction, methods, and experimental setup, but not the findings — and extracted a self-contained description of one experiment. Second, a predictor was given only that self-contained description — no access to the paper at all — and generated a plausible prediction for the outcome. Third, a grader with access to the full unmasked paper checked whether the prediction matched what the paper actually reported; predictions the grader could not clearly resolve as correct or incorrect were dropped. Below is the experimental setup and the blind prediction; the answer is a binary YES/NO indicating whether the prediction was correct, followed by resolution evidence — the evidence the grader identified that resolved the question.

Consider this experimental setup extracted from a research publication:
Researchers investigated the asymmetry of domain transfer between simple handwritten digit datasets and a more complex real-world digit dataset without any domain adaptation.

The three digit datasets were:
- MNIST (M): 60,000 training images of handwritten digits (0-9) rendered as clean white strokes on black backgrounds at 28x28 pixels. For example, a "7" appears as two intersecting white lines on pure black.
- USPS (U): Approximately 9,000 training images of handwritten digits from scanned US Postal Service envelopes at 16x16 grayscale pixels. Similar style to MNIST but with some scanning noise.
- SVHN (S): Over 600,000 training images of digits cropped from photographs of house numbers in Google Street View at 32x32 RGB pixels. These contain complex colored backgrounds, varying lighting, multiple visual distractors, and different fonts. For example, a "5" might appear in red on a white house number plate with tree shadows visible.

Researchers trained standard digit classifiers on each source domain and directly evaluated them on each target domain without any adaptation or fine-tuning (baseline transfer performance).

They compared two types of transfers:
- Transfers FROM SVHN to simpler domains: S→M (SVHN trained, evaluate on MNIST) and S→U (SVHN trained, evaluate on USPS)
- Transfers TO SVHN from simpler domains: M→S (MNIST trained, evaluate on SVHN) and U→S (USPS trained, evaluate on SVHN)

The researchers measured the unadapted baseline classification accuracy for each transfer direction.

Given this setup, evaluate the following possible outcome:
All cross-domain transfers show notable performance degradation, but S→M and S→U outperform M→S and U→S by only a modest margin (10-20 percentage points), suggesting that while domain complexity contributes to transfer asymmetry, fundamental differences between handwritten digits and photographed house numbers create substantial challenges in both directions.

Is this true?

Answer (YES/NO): NO